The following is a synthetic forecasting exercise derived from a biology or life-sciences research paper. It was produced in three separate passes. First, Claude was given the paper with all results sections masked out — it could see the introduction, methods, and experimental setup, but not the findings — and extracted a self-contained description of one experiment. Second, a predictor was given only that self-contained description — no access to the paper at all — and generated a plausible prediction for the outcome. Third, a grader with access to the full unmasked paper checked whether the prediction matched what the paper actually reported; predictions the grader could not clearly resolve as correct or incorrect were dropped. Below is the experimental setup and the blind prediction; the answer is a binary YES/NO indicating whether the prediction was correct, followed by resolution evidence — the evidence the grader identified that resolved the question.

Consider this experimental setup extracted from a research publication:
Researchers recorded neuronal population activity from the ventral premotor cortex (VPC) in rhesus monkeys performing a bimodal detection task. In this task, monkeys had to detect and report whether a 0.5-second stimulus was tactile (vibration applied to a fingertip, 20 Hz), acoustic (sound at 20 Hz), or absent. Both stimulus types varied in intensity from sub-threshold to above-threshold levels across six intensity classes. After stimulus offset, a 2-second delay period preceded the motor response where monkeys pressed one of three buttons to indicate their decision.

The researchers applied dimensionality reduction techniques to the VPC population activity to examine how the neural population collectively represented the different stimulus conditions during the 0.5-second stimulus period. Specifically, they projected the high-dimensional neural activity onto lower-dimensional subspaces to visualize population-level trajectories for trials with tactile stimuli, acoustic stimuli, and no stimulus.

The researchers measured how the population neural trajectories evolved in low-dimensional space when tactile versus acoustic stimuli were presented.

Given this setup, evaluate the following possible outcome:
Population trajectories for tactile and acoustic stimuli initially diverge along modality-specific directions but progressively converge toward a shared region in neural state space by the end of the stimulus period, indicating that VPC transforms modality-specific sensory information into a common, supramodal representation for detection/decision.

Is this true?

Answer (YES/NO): NO